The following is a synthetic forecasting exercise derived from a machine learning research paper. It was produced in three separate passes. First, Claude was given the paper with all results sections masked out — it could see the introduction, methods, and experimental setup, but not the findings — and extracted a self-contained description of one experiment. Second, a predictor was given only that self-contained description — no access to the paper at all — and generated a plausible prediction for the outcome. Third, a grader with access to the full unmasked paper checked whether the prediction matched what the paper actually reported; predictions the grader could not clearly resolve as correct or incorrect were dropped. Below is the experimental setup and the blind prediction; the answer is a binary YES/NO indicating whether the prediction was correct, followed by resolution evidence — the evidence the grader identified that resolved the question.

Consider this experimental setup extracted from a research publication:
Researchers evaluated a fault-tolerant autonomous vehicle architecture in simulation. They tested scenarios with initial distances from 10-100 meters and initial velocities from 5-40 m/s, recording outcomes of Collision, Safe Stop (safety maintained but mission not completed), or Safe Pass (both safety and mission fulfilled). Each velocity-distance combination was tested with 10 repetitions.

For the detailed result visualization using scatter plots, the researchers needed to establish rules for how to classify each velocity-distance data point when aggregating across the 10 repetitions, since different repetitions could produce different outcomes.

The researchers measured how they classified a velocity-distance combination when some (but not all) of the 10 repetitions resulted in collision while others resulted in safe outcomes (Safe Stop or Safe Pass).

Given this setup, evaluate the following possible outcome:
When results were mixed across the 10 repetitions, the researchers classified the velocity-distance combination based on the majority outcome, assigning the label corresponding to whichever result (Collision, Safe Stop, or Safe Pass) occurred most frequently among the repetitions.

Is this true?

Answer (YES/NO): NO